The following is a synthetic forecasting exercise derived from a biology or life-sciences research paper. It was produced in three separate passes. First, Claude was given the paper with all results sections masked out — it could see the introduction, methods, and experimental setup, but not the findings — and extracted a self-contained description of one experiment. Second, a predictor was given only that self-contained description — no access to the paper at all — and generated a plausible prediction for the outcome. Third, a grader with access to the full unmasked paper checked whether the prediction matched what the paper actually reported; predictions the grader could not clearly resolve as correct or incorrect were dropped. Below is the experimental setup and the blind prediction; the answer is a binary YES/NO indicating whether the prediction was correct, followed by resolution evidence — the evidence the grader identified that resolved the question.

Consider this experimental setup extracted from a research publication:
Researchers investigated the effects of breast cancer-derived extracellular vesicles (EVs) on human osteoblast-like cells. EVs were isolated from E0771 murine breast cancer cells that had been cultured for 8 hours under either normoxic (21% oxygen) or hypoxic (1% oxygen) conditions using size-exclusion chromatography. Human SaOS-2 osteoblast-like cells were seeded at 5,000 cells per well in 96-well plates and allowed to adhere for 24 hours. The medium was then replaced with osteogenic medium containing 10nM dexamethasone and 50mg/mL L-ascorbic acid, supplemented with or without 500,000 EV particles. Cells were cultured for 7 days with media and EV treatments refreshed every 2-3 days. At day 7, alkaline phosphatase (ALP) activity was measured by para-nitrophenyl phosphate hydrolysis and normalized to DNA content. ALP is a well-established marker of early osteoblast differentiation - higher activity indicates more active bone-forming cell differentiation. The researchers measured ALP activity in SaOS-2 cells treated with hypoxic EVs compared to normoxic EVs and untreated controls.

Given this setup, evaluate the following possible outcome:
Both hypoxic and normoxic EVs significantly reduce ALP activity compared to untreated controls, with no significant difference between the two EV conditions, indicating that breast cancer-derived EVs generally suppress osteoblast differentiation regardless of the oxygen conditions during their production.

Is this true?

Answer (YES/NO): YES